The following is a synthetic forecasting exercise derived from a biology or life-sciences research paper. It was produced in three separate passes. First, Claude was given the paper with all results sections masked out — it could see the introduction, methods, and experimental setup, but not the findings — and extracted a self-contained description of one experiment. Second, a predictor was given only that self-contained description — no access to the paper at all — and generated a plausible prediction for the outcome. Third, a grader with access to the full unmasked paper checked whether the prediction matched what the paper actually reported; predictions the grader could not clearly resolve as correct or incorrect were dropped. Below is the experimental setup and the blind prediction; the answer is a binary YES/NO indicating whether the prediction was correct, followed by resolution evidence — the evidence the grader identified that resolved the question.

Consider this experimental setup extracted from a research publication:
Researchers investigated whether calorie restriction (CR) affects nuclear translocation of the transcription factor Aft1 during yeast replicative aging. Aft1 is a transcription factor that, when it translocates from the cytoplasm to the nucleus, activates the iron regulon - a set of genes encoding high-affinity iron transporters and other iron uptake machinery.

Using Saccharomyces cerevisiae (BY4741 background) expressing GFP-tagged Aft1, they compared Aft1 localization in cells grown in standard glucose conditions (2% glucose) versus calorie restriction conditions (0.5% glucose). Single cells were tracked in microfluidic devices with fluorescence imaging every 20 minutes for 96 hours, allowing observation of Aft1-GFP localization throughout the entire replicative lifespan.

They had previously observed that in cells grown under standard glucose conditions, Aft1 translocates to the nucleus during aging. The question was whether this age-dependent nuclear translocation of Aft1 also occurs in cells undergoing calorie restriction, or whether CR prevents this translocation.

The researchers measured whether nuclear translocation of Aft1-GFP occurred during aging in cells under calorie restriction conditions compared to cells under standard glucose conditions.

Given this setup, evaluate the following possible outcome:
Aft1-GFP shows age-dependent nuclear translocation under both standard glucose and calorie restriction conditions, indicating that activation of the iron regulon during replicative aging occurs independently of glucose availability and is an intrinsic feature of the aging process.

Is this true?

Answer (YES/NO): NO